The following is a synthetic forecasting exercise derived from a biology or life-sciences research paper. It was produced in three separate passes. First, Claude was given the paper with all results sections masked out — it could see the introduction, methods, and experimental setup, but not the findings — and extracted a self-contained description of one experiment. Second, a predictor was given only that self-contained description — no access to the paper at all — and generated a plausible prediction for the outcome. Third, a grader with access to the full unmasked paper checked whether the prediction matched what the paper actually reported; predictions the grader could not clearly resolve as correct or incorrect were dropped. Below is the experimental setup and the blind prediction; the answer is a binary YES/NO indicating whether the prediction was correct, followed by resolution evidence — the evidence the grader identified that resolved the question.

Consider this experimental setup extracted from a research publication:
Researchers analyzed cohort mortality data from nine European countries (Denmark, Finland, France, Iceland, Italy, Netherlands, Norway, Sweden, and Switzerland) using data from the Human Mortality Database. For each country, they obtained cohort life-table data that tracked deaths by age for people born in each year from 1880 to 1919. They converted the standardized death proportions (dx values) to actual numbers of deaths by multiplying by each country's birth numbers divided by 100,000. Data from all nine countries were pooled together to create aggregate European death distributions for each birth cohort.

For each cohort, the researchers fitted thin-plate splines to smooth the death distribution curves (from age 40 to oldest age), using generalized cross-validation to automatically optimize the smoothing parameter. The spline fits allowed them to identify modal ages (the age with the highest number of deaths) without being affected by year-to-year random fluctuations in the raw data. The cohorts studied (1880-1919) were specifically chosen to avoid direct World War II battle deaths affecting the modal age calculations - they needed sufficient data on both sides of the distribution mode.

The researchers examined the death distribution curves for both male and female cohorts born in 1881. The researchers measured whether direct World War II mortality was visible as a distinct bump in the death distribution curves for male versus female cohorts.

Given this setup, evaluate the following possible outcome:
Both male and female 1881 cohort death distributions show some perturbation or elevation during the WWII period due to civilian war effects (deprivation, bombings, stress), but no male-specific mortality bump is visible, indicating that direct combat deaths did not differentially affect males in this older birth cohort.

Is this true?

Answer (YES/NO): NO